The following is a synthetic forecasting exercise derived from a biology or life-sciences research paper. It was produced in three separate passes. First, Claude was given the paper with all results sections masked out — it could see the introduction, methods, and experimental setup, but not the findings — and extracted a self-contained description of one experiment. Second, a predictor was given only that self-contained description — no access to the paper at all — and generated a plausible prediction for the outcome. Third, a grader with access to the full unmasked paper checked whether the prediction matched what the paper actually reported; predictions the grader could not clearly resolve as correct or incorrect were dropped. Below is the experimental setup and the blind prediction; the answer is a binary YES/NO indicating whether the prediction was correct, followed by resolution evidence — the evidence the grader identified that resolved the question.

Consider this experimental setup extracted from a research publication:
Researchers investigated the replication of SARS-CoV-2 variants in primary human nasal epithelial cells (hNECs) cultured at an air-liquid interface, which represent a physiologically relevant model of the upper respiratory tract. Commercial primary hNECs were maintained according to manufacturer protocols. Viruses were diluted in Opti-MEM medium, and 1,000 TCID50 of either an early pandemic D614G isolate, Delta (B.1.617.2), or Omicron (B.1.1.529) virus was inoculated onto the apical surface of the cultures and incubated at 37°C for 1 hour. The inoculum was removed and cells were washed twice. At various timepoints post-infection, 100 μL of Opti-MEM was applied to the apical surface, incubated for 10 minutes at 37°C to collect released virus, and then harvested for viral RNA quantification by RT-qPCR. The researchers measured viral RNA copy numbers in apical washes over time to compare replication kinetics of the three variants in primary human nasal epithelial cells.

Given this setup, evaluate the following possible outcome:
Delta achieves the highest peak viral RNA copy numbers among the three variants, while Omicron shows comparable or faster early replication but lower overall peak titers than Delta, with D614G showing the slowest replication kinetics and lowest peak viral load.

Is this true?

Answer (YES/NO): NO